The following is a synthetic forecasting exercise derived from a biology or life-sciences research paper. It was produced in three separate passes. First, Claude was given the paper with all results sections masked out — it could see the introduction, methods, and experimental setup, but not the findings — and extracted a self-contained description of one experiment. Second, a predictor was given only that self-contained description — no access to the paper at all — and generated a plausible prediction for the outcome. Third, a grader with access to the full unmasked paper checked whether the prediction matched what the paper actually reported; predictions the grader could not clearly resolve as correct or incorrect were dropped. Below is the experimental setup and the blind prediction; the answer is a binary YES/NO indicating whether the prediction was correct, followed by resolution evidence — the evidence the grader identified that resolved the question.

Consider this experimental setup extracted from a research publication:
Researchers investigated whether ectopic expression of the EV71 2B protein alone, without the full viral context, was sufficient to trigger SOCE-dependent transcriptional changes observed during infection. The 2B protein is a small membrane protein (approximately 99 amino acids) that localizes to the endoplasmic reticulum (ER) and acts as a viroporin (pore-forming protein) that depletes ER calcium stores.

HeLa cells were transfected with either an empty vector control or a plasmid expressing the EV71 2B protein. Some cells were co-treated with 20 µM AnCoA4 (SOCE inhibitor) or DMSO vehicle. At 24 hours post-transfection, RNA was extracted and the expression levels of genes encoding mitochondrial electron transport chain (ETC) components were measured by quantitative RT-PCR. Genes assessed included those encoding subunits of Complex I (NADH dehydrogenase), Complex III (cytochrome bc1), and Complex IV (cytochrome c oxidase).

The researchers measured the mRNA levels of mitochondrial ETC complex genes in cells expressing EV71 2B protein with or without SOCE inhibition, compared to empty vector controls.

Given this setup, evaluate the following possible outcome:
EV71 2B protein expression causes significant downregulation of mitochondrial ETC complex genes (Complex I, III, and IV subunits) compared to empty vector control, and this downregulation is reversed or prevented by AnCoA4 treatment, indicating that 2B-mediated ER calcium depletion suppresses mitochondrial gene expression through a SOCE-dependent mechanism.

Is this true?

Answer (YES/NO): NO